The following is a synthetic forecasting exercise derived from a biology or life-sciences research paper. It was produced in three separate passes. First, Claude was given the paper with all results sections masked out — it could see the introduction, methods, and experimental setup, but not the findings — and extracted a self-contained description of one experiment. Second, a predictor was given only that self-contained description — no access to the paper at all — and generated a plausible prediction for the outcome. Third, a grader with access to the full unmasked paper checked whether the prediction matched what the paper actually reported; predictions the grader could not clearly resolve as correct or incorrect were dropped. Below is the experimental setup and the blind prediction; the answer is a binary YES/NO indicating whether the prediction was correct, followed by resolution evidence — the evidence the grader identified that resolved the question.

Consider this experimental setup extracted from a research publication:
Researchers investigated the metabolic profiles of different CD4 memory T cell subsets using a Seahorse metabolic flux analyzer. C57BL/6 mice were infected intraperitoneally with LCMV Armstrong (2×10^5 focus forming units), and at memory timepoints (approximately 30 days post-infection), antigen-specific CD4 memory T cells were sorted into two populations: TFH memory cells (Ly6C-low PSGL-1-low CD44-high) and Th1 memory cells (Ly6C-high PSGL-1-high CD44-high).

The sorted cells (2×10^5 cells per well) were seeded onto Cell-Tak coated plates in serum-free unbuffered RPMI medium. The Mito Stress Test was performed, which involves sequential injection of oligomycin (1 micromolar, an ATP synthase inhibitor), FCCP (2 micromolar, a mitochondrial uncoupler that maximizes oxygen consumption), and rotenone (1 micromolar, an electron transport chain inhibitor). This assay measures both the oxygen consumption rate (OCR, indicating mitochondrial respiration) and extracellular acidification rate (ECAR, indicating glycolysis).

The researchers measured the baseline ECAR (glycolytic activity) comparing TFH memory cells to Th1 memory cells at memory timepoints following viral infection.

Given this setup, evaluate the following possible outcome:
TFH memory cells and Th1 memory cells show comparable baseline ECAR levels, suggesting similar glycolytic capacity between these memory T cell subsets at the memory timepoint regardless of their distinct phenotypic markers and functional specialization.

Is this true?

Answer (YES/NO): NO